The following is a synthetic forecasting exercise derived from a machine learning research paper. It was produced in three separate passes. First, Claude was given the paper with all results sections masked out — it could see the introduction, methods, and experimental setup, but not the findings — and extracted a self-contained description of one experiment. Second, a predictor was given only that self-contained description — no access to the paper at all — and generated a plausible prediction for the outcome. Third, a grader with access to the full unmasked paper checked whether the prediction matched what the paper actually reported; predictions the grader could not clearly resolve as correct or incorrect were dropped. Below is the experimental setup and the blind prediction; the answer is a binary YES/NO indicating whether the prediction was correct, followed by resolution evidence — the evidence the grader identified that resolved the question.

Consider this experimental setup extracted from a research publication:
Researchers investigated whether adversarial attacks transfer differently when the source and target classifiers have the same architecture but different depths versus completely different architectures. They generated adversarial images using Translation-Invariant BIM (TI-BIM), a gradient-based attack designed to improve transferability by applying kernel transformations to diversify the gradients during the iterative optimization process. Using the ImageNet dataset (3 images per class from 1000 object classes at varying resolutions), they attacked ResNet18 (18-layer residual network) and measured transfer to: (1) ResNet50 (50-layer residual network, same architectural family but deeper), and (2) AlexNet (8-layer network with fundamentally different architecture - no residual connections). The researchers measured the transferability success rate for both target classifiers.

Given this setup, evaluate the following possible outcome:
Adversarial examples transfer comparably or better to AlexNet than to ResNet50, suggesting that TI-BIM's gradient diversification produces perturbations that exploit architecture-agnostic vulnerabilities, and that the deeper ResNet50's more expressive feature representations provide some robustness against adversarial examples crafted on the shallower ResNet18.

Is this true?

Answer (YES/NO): YES